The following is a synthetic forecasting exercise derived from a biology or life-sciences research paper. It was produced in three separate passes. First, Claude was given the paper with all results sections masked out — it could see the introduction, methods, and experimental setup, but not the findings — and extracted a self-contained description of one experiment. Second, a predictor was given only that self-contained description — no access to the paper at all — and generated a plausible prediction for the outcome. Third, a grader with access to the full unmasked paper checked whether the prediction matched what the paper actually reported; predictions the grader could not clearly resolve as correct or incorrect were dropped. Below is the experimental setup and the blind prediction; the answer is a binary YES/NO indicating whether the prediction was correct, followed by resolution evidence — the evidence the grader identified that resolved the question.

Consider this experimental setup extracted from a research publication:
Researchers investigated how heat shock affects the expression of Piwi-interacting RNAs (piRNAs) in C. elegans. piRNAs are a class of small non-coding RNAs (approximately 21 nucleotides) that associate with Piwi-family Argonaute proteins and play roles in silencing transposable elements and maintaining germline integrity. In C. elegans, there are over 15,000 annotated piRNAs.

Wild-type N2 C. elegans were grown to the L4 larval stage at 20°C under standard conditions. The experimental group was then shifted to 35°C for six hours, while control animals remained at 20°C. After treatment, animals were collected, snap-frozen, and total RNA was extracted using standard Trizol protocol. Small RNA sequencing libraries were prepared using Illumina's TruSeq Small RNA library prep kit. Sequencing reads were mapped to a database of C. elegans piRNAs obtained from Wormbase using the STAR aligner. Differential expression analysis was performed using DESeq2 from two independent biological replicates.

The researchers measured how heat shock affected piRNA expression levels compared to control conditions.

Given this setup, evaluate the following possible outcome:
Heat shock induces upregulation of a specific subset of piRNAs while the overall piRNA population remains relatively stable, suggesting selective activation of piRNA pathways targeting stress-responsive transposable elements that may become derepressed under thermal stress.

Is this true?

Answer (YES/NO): NO